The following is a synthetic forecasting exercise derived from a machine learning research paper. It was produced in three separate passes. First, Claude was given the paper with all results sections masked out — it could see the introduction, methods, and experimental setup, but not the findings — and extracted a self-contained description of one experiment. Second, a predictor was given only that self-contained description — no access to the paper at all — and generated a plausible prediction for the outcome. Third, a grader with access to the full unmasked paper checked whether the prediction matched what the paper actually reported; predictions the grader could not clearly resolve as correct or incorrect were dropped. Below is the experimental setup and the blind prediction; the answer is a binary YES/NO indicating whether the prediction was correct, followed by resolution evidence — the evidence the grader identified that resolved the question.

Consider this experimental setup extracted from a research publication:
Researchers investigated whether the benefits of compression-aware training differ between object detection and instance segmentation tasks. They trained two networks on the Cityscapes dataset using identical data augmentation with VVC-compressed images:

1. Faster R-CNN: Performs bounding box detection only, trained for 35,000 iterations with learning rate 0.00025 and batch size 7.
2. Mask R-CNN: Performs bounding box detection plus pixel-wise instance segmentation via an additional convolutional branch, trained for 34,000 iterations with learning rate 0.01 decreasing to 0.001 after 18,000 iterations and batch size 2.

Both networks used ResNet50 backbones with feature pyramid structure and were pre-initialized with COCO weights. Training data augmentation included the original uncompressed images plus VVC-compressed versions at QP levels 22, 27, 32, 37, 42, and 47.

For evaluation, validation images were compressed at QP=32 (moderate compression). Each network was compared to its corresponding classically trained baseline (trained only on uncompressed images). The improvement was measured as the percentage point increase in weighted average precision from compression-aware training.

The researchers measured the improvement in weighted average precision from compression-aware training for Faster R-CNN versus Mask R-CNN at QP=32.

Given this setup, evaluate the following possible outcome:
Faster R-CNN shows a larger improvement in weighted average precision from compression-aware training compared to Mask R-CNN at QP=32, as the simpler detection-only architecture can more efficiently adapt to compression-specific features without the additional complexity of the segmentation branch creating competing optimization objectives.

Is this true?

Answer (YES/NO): NO